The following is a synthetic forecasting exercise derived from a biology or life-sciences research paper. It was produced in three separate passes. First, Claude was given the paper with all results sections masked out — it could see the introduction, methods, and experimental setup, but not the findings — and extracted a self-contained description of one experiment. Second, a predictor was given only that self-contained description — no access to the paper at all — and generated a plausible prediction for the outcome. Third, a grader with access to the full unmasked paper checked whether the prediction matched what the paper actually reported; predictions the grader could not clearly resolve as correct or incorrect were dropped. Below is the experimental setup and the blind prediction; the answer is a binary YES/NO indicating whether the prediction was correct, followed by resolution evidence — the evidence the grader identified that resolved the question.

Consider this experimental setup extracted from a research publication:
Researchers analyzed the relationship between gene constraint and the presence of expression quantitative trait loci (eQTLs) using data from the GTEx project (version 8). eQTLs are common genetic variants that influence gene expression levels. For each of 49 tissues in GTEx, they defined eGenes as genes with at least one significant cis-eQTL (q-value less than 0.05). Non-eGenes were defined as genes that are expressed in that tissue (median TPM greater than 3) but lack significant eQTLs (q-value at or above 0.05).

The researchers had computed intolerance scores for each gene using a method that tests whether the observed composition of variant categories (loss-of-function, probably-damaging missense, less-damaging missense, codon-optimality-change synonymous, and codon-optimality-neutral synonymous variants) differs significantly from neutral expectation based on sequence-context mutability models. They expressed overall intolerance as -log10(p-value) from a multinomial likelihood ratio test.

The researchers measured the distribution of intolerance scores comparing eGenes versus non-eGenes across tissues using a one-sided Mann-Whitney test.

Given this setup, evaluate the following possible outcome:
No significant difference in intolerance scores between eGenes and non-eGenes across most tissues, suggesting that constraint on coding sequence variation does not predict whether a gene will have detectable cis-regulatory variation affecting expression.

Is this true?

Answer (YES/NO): NO